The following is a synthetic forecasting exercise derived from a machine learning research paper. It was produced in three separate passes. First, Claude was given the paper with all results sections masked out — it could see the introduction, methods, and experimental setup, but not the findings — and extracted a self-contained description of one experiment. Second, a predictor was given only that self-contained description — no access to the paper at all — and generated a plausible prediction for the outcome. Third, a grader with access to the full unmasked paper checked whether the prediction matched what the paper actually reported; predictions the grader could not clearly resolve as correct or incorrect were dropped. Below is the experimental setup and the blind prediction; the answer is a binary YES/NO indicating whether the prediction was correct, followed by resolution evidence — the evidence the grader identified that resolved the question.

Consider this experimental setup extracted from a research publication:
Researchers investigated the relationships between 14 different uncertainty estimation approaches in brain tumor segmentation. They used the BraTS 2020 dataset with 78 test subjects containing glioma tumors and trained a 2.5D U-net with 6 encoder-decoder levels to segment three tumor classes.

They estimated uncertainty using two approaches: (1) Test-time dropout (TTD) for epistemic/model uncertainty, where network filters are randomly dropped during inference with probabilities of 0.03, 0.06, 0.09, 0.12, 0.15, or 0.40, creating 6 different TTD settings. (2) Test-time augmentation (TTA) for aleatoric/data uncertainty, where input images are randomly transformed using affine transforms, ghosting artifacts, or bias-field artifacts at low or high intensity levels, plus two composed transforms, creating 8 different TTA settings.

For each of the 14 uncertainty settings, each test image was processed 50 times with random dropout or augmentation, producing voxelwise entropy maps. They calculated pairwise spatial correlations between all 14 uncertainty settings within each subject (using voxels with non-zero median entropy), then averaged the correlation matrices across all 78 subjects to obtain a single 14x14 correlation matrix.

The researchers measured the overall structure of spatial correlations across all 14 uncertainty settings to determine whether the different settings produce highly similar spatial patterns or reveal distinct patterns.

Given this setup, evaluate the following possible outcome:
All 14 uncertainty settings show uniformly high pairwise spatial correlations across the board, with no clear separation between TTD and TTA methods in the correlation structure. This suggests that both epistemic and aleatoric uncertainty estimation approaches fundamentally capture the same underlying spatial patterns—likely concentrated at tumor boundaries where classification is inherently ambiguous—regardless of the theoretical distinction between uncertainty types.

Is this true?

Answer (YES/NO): NO